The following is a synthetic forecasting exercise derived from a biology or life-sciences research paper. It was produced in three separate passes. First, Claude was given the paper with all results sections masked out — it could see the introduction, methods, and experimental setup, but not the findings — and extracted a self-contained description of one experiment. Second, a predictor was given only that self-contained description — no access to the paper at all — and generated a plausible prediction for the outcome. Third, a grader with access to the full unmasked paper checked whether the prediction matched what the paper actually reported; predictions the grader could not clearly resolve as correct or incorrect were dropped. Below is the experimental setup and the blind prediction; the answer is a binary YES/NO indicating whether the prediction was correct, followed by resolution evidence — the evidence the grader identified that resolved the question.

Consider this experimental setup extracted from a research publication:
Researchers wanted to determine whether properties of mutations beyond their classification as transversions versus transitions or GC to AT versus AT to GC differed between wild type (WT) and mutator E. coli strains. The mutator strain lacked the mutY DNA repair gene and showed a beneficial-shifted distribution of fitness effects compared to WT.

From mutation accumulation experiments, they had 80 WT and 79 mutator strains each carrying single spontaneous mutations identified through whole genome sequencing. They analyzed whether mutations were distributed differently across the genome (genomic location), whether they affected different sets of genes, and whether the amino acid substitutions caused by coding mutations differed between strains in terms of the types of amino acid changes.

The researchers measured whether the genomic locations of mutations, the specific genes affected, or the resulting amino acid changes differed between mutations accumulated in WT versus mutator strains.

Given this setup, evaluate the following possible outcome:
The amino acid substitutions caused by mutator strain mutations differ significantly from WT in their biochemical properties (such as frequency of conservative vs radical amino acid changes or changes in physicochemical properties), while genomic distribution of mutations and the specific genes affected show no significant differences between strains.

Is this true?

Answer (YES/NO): NO